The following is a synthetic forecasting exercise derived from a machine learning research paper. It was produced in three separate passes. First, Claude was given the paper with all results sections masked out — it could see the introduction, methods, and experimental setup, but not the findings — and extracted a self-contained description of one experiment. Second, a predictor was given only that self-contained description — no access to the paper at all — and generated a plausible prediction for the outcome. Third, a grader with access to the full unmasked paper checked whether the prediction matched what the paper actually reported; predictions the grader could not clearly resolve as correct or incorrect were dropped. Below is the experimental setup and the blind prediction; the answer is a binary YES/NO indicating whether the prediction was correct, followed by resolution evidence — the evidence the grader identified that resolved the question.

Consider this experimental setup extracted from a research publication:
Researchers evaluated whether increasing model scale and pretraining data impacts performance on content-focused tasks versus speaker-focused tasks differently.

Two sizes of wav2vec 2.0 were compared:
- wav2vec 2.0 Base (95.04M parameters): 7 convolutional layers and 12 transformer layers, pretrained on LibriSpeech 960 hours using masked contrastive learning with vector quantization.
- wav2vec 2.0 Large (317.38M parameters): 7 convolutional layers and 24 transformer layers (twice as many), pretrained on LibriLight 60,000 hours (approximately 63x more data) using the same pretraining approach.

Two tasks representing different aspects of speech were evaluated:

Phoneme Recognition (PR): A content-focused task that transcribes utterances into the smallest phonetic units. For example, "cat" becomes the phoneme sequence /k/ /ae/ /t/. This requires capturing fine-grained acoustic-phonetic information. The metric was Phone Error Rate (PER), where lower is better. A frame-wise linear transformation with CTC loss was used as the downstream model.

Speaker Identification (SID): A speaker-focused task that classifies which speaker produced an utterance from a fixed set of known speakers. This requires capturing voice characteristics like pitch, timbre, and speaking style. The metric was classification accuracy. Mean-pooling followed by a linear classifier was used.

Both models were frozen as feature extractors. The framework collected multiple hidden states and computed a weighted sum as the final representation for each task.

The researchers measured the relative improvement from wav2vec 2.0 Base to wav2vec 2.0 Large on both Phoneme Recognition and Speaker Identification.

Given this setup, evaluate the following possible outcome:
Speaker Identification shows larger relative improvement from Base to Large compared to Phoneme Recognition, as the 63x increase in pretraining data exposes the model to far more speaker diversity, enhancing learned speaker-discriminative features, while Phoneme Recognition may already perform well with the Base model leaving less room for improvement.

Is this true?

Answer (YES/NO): NO